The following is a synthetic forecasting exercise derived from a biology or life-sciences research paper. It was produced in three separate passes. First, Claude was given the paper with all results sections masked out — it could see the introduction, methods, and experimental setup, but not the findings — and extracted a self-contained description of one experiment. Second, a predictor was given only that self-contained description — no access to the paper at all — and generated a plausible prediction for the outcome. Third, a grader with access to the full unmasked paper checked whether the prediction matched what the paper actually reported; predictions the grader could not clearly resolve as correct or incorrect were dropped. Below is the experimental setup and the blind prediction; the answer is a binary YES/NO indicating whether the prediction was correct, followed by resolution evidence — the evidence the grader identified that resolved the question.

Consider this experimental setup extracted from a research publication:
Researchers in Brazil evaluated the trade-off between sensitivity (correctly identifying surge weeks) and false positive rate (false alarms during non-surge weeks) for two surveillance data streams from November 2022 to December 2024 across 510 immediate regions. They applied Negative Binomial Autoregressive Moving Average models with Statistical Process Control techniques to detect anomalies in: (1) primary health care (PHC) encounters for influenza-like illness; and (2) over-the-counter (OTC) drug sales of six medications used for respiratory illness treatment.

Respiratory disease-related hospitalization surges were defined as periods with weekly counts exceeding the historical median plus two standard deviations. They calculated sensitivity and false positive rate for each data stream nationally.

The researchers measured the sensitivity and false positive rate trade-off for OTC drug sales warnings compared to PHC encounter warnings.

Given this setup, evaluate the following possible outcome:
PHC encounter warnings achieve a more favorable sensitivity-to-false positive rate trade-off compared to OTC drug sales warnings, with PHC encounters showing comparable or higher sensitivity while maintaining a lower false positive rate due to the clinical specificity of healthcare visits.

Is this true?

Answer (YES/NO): NO